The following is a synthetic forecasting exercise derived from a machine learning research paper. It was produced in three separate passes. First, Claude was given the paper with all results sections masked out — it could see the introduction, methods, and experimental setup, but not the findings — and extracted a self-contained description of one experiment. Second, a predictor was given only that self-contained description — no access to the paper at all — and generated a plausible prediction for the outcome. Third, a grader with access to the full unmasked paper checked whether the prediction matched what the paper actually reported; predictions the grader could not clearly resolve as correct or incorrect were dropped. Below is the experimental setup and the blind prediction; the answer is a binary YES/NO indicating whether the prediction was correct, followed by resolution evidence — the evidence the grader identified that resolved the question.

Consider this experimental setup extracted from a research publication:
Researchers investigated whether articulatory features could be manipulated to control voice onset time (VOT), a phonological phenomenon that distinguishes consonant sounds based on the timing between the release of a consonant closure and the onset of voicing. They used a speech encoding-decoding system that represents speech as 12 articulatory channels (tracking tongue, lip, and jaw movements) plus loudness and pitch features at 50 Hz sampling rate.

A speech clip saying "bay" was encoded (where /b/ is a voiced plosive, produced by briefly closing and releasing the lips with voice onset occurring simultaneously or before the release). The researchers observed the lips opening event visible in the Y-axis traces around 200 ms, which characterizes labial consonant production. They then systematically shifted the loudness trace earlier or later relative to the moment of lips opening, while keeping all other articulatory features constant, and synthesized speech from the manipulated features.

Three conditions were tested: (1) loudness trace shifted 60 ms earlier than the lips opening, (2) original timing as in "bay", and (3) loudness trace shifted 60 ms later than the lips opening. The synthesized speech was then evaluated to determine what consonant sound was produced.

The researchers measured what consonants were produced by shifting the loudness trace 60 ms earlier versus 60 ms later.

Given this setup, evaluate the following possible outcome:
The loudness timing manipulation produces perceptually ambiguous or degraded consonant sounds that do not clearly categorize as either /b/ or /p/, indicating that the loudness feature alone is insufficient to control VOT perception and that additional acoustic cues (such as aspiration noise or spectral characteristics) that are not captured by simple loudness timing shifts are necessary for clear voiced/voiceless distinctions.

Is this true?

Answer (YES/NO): NO